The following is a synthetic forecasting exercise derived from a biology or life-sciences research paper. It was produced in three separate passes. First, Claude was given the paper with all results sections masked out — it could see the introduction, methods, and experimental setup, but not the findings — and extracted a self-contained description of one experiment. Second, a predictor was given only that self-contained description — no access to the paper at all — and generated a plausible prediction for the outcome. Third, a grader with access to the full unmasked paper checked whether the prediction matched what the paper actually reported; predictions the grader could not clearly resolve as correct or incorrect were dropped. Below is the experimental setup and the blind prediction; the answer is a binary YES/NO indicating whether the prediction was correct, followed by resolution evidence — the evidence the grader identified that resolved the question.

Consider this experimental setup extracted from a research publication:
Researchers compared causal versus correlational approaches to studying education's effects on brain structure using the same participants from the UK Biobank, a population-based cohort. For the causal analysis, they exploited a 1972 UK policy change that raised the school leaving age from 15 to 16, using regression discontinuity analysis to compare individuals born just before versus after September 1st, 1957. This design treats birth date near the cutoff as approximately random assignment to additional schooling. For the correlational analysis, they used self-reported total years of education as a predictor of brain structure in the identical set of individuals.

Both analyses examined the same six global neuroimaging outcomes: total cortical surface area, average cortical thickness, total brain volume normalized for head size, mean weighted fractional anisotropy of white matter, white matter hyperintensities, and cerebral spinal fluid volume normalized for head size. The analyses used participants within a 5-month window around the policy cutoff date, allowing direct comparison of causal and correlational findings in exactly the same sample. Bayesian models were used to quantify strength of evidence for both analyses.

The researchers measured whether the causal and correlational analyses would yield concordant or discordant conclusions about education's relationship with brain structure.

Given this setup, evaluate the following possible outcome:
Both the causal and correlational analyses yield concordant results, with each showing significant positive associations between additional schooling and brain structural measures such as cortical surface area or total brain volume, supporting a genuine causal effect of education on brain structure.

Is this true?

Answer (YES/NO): NO